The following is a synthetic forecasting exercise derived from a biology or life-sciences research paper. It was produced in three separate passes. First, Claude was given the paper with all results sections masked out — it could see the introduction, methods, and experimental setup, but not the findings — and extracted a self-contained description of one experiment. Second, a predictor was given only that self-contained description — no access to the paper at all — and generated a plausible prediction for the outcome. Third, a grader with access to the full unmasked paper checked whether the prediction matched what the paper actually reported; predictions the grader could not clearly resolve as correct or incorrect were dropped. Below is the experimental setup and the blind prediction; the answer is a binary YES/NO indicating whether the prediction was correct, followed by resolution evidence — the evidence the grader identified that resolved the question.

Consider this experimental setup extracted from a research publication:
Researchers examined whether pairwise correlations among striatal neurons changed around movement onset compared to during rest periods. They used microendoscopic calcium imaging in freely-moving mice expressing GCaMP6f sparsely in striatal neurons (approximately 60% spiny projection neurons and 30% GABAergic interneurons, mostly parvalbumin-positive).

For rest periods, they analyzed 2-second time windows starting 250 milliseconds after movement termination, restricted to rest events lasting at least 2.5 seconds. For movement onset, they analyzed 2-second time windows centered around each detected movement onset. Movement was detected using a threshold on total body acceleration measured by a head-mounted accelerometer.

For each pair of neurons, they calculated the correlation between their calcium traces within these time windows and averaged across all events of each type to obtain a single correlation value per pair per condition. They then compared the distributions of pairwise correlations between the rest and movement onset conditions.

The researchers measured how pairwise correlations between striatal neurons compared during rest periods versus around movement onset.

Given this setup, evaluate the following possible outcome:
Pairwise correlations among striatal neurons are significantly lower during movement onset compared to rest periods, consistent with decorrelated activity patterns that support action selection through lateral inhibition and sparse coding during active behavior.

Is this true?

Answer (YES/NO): NO